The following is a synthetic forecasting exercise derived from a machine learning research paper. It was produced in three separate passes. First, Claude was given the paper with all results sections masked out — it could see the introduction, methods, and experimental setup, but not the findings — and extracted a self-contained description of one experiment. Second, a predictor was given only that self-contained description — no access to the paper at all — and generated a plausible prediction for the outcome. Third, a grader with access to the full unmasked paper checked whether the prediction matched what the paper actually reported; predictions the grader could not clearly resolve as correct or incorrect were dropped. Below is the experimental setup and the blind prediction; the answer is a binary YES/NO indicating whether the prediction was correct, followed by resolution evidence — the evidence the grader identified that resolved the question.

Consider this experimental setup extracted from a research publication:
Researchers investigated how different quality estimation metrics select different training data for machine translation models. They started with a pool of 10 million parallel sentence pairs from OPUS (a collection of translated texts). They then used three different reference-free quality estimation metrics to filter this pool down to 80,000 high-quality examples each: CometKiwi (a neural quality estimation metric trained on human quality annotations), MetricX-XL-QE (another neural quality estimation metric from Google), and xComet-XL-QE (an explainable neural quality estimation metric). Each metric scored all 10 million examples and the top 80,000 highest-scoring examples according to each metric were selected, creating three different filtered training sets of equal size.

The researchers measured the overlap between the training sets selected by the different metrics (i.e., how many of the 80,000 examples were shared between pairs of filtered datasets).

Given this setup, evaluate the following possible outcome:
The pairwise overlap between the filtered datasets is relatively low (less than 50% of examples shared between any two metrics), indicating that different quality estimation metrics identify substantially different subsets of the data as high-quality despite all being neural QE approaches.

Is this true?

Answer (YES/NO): YES